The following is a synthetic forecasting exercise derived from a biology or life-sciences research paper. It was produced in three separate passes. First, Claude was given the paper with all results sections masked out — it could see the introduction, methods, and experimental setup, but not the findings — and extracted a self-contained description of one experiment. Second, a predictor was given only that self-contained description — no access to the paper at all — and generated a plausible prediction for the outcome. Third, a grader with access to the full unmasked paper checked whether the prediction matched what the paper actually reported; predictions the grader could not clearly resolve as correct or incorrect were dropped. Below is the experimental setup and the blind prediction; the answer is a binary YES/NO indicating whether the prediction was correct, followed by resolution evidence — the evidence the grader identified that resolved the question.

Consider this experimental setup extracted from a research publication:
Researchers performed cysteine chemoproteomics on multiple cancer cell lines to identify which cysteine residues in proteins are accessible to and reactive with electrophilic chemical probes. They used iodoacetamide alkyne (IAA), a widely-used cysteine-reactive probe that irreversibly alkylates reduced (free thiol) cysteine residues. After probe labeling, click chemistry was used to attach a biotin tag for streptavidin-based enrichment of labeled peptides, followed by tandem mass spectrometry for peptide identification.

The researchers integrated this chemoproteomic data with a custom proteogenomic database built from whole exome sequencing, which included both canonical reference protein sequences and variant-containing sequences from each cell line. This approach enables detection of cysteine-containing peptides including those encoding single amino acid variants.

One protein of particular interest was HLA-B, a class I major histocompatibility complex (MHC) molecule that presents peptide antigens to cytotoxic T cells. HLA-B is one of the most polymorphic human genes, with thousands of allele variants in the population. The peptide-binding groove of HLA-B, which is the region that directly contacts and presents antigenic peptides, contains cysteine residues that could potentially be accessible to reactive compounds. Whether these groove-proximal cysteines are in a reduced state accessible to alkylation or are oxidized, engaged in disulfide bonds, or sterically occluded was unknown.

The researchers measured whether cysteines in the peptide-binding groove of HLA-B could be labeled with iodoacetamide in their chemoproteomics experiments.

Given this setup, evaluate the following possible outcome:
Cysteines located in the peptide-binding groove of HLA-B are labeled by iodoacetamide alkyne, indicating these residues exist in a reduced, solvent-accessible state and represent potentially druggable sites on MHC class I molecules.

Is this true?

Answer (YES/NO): YES